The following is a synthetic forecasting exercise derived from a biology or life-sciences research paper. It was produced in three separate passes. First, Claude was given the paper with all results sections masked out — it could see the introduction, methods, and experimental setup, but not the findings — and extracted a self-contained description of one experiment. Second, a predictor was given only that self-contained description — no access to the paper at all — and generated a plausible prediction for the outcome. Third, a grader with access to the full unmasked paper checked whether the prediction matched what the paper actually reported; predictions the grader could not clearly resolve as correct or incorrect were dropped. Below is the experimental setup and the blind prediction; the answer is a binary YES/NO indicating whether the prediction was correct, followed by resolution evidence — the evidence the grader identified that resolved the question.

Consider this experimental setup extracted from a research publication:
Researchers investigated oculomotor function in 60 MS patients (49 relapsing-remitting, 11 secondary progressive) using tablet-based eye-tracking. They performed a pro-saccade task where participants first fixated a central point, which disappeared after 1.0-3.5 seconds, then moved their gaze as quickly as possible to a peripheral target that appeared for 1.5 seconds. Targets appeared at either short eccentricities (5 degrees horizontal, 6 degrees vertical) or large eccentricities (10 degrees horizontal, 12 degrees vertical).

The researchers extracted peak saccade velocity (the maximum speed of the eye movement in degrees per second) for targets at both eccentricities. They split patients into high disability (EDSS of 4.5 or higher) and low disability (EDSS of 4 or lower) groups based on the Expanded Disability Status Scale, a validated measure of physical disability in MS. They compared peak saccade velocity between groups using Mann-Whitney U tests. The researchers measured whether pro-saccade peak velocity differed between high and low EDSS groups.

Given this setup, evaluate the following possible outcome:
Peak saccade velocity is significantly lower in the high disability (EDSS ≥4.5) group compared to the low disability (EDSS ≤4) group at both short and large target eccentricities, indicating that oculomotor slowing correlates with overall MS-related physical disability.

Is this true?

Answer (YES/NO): YES